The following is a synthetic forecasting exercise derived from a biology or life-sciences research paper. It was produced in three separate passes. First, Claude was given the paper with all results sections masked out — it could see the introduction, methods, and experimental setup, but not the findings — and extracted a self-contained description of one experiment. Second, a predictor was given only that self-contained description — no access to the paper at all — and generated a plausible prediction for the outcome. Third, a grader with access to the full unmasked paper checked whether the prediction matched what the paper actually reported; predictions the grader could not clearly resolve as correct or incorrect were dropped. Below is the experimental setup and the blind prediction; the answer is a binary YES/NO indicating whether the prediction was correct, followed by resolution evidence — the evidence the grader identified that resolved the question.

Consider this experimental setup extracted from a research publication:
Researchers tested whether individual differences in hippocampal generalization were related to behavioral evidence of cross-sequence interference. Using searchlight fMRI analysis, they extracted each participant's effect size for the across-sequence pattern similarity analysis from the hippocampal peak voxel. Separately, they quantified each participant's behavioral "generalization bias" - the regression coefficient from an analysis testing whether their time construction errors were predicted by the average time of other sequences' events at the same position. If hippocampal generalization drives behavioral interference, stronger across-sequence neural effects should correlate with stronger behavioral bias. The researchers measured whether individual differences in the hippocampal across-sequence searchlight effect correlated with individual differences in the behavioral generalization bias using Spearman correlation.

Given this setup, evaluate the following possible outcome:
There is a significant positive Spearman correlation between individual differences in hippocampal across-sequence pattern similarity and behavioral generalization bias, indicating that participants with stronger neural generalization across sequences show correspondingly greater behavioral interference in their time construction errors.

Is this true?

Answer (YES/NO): NO